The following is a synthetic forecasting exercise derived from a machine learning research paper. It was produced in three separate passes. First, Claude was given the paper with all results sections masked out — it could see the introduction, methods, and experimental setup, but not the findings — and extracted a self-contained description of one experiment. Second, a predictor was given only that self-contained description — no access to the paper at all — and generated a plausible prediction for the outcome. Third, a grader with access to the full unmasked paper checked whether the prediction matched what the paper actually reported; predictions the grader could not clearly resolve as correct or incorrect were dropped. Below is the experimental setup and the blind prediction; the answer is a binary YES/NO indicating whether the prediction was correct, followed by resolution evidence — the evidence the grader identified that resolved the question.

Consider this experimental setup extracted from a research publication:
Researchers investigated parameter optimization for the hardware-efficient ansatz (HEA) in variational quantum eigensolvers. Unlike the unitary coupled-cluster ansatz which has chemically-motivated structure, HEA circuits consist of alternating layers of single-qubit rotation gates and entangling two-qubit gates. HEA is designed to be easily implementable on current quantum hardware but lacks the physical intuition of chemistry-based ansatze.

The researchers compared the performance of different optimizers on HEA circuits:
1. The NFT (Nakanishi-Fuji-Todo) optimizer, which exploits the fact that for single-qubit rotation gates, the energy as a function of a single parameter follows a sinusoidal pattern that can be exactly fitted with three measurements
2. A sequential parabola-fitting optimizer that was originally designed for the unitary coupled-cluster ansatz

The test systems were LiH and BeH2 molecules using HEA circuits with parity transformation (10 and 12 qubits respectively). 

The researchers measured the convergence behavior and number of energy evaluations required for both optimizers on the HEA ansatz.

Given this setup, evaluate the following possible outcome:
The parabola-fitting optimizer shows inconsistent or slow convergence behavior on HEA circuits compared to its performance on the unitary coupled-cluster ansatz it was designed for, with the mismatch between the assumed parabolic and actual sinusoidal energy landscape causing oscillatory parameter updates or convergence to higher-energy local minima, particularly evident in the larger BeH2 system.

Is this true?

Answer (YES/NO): NO